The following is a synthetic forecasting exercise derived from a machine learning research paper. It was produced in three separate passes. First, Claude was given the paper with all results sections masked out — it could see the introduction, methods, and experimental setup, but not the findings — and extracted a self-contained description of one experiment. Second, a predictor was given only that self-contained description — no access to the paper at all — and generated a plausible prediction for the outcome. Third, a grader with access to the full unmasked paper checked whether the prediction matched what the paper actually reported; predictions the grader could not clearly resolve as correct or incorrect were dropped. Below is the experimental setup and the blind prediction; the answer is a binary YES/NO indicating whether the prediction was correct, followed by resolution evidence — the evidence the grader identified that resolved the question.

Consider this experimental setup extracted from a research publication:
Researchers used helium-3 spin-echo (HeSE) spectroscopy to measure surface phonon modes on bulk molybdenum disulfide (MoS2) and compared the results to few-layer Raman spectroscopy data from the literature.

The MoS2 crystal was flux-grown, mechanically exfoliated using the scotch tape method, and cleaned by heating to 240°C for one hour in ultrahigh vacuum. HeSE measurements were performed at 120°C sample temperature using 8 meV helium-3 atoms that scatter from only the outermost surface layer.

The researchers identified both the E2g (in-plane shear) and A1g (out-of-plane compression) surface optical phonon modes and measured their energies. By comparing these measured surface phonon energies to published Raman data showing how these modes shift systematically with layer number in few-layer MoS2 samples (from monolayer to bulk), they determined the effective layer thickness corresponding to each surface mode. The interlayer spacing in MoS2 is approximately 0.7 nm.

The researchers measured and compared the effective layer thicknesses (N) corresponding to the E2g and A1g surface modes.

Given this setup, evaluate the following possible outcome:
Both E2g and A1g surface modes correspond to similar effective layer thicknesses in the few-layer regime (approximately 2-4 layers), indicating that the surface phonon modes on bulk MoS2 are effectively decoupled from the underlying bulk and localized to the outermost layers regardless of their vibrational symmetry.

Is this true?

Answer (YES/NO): NO